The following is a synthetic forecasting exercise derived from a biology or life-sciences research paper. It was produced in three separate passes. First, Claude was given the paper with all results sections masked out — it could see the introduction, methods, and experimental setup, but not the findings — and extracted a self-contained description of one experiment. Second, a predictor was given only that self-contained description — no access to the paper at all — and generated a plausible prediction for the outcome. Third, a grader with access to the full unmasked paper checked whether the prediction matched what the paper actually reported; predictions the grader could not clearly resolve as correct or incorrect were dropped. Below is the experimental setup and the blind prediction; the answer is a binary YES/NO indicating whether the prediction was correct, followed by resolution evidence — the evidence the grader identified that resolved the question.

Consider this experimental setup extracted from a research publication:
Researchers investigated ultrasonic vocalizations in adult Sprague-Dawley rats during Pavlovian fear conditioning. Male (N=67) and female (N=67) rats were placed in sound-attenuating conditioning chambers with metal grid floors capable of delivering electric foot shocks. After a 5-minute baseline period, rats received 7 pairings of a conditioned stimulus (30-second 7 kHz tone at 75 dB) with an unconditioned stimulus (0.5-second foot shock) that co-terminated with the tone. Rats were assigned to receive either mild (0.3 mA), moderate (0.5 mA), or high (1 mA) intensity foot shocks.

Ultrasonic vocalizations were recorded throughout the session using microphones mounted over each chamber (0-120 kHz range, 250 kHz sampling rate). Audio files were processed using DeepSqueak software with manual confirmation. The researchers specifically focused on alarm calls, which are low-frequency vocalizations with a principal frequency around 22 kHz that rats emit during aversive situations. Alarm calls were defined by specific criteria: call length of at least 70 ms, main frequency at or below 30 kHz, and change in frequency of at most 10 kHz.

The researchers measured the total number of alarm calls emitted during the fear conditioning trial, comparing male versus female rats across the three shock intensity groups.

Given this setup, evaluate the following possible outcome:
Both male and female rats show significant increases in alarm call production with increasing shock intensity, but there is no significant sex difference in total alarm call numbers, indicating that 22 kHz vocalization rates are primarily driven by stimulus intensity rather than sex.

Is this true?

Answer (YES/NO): NO